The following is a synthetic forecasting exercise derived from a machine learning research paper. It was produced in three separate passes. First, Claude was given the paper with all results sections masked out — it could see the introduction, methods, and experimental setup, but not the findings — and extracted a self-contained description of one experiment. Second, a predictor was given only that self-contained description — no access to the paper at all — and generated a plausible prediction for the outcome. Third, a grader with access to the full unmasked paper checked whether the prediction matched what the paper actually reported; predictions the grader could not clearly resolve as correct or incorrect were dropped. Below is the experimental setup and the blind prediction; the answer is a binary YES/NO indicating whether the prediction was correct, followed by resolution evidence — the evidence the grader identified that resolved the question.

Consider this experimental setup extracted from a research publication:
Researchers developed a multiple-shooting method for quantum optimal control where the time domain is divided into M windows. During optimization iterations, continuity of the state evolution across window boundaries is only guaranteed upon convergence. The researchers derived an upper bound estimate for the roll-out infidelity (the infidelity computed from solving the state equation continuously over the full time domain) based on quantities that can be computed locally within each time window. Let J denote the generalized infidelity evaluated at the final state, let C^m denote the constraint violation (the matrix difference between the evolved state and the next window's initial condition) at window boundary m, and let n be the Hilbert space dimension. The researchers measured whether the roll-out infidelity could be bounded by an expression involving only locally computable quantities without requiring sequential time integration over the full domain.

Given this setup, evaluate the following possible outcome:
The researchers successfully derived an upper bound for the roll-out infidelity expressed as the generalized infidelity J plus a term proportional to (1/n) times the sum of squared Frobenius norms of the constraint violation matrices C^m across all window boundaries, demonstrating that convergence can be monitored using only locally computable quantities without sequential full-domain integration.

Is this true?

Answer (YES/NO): NO